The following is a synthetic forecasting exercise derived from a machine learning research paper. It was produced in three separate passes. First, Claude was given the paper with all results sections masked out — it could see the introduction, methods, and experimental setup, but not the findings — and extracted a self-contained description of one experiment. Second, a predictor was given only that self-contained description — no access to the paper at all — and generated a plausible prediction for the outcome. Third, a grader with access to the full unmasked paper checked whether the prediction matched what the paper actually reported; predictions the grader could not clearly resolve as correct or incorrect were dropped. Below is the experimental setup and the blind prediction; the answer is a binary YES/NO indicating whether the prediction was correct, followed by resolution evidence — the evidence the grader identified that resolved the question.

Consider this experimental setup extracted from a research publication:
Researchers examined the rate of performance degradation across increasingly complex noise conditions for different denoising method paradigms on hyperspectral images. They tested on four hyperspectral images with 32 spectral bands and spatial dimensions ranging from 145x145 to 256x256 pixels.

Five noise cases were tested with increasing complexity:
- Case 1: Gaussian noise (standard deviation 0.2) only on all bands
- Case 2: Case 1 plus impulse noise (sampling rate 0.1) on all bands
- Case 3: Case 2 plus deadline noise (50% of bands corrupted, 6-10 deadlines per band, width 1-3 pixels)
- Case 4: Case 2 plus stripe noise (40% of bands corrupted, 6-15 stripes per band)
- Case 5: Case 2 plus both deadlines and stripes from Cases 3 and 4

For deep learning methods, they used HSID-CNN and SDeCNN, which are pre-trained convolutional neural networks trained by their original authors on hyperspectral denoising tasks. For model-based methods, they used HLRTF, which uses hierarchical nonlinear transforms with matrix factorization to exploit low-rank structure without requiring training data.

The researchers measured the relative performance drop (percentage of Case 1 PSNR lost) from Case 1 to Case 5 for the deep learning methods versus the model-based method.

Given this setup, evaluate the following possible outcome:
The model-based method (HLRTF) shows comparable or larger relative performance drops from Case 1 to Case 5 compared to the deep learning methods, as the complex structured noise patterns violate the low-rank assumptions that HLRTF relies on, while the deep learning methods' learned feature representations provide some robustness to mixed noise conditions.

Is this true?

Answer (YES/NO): NO